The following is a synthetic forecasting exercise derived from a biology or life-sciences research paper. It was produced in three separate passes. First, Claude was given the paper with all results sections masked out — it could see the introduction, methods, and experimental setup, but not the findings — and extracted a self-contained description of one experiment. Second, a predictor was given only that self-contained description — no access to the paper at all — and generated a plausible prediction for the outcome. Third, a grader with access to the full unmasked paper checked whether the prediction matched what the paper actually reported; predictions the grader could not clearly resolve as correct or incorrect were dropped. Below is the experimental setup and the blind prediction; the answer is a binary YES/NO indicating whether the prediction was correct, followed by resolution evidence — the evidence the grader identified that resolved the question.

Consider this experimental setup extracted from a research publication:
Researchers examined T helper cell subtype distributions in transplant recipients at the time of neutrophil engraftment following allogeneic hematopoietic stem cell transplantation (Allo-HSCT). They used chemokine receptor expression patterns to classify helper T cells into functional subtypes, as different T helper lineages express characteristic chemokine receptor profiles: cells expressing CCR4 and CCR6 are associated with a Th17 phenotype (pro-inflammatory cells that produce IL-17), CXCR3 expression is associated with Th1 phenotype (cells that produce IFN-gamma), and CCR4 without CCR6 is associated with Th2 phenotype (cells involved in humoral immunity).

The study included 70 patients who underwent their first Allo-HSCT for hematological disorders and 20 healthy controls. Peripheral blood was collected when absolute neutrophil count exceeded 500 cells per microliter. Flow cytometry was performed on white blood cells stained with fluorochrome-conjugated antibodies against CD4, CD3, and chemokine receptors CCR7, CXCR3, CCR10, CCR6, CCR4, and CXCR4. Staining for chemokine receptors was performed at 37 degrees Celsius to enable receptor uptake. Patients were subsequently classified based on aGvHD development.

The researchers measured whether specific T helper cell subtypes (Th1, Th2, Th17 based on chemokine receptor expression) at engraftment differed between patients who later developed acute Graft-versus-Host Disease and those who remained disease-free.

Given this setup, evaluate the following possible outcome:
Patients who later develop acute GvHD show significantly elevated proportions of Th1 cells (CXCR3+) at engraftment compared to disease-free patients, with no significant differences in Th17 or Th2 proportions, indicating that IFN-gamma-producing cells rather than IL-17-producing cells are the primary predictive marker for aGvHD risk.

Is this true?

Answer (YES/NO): NO